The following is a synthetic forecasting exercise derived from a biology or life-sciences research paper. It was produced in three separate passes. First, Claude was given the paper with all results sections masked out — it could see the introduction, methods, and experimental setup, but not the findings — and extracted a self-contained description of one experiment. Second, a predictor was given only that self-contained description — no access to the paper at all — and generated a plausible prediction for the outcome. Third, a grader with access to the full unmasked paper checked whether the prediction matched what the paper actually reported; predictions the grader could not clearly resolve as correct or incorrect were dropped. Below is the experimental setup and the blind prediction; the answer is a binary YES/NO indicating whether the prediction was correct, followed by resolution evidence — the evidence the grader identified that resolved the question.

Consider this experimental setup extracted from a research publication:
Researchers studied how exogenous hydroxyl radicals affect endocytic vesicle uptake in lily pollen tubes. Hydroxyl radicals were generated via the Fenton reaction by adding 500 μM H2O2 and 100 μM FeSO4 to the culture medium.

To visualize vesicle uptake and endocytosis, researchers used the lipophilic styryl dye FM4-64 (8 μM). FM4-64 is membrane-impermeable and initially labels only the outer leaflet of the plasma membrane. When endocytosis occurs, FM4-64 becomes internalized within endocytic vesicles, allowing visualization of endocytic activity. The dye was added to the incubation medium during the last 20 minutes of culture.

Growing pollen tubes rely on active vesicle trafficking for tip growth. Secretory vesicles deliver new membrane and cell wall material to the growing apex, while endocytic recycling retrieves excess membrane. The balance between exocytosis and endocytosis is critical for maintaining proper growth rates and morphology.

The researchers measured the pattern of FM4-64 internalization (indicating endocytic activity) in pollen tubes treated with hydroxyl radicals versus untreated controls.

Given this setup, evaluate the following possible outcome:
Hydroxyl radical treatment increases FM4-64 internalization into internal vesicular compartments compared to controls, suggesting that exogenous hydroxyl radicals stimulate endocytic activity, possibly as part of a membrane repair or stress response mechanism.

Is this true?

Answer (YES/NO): NO